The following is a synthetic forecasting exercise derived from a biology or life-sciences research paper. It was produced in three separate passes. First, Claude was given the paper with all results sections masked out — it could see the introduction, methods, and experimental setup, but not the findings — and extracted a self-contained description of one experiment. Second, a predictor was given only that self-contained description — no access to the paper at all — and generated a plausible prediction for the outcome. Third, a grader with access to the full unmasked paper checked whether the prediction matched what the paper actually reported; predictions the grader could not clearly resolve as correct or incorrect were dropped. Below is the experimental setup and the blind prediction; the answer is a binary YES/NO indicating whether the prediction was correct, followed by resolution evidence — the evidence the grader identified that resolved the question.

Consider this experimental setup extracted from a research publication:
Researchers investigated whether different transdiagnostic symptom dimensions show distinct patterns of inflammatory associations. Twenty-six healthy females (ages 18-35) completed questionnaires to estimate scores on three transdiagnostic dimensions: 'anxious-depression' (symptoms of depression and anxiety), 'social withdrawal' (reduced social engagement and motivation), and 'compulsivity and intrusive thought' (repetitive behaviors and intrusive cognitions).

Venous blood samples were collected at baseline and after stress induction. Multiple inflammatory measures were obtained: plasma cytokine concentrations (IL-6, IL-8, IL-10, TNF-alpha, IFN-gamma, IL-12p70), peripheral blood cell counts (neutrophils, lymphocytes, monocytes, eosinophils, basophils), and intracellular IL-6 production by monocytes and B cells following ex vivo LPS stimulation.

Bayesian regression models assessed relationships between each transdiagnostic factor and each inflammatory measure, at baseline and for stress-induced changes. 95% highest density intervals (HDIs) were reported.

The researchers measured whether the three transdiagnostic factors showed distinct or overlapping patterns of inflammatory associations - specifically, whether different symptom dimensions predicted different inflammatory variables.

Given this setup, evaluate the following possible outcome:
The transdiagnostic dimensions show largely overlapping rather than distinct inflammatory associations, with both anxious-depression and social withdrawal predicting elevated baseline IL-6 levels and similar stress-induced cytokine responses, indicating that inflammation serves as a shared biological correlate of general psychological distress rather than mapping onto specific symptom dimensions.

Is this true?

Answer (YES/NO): NO